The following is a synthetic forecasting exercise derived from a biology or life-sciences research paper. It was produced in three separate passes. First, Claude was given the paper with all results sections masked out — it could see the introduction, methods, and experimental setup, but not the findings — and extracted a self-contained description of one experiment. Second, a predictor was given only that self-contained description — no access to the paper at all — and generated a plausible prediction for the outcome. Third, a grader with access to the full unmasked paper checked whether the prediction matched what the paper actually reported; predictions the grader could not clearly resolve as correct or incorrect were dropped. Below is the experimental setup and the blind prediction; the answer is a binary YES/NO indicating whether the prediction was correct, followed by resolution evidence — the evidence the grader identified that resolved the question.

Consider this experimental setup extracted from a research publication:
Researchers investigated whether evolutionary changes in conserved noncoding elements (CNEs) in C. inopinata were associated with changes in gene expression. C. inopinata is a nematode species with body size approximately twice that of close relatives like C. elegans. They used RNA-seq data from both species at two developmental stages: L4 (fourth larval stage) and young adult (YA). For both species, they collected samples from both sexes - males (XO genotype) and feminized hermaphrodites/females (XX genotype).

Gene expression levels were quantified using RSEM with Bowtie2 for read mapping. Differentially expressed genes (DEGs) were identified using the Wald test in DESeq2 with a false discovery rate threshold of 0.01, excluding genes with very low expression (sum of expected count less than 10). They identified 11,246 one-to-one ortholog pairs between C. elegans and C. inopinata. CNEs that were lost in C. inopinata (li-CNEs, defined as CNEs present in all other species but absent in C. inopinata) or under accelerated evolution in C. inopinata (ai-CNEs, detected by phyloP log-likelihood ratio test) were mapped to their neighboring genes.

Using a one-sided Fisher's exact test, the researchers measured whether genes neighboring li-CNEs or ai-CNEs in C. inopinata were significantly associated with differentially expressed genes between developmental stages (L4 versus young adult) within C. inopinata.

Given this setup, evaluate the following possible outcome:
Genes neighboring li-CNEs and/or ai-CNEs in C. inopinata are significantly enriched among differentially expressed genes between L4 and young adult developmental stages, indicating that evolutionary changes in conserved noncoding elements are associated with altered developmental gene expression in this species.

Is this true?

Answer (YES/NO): YES